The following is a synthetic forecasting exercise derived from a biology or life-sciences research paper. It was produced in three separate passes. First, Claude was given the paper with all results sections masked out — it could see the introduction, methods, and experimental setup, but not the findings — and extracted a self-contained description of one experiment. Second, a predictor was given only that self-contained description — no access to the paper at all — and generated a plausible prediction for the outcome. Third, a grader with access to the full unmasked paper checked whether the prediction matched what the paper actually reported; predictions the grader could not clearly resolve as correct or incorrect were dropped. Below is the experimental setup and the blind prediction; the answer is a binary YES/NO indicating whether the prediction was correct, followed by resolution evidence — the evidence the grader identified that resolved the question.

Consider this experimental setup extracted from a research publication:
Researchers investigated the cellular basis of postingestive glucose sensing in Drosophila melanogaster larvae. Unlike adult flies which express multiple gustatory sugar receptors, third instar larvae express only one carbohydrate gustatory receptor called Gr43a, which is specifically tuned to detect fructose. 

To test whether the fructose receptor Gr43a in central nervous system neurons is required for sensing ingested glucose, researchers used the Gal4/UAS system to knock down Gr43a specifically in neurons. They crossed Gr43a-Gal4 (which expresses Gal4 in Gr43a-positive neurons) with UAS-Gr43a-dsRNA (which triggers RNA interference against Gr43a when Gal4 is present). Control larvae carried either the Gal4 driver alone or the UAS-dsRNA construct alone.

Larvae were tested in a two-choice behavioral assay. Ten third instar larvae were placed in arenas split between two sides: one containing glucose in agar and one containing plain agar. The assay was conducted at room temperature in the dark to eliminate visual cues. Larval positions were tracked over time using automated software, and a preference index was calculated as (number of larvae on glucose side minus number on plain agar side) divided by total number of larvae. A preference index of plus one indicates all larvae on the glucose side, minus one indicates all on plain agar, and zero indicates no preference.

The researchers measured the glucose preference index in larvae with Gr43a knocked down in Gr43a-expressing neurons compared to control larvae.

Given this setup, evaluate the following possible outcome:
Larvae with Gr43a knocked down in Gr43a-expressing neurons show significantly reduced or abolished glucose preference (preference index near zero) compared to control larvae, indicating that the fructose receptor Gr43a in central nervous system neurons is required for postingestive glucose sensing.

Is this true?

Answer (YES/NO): YES